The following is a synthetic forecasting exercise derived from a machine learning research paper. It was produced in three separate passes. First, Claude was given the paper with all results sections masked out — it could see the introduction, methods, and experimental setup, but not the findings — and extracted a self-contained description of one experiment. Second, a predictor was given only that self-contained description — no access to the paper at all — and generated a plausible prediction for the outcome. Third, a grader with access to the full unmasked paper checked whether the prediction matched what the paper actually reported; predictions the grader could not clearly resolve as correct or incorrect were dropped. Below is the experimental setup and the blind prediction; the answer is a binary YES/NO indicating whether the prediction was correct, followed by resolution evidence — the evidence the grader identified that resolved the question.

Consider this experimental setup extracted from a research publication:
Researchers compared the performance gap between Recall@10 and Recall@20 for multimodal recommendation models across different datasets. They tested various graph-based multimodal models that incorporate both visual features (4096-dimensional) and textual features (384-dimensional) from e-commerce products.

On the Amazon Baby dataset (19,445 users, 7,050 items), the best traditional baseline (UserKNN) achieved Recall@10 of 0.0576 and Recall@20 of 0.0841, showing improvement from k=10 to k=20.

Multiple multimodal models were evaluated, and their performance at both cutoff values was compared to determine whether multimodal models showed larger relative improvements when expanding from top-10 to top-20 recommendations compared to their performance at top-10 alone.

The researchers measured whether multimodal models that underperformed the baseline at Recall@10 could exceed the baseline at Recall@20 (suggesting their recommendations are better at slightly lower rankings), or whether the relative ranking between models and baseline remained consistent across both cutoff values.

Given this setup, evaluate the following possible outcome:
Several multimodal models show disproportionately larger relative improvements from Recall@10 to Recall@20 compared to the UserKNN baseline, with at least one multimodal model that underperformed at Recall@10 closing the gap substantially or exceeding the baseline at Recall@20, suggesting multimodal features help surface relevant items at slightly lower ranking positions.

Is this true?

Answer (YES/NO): YES